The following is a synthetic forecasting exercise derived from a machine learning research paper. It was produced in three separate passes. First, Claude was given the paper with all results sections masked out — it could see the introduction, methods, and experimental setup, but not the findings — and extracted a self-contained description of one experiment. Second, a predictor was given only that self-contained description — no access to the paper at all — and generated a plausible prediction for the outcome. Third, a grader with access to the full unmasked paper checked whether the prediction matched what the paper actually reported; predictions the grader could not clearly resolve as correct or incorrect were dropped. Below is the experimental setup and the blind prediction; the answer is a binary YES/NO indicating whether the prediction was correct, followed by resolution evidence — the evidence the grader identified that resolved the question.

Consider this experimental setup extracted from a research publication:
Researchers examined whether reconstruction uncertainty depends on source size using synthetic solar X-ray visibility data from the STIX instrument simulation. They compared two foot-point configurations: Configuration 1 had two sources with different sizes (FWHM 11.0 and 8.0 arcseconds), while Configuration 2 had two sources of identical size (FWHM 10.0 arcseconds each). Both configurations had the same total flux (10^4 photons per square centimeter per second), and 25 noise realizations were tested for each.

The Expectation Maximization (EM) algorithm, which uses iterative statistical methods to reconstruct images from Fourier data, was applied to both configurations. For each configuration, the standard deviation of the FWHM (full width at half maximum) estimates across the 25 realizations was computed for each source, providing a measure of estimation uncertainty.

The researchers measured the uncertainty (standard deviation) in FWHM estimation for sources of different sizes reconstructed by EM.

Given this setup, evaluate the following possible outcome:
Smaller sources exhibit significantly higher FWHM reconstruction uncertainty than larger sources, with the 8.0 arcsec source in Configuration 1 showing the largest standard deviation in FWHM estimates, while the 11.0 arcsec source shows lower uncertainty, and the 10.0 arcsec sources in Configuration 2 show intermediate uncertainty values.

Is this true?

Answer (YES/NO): NO